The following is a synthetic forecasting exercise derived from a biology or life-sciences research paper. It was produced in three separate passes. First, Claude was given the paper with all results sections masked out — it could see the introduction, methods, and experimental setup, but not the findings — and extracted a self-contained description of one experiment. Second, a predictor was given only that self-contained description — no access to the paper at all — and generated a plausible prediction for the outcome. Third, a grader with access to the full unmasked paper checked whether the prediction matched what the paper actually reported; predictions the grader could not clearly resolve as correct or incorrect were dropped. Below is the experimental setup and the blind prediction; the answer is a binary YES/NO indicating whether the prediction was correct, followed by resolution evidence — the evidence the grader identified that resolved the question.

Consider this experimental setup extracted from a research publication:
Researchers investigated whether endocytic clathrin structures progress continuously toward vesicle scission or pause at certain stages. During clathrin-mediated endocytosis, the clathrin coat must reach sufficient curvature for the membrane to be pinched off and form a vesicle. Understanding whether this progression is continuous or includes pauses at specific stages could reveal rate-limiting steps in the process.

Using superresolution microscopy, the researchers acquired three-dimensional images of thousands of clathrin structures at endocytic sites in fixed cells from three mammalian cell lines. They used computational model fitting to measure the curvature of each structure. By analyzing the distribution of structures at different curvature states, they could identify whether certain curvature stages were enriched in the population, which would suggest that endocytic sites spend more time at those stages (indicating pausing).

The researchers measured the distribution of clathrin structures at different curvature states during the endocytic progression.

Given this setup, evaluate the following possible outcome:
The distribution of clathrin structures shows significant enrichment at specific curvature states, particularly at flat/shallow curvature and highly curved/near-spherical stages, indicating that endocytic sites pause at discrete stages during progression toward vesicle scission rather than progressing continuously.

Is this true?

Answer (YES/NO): NO